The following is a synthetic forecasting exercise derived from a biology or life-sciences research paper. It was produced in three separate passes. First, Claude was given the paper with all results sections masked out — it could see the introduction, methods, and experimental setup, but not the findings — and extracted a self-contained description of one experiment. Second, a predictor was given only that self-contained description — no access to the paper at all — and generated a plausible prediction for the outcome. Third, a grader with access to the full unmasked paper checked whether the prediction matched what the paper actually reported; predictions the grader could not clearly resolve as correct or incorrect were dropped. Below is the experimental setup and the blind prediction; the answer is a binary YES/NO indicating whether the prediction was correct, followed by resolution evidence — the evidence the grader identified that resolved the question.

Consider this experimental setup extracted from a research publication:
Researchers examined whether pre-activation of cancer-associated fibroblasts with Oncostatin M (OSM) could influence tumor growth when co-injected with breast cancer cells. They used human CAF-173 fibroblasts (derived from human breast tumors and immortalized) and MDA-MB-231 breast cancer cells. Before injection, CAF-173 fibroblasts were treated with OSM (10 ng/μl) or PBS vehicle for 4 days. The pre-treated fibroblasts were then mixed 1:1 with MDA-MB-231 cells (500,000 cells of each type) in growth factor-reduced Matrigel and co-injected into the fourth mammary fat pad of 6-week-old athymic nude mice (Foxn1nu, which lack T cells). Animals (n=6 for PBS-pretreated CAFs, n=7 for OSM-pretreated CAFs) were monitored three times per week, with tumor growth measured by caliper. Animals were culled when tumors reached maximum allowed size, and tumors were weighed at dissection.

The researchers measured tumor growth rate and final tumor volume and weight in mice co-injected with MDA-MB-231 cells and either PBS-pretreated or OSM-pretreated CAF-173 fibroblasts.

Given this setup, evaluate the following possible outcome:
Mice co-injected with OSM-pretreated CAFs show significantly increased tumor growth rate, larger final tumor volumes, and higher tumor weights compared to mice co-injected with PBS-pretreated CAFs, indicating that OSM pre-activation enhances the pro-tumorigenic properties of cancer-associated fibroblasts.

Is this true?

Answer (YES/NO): YES